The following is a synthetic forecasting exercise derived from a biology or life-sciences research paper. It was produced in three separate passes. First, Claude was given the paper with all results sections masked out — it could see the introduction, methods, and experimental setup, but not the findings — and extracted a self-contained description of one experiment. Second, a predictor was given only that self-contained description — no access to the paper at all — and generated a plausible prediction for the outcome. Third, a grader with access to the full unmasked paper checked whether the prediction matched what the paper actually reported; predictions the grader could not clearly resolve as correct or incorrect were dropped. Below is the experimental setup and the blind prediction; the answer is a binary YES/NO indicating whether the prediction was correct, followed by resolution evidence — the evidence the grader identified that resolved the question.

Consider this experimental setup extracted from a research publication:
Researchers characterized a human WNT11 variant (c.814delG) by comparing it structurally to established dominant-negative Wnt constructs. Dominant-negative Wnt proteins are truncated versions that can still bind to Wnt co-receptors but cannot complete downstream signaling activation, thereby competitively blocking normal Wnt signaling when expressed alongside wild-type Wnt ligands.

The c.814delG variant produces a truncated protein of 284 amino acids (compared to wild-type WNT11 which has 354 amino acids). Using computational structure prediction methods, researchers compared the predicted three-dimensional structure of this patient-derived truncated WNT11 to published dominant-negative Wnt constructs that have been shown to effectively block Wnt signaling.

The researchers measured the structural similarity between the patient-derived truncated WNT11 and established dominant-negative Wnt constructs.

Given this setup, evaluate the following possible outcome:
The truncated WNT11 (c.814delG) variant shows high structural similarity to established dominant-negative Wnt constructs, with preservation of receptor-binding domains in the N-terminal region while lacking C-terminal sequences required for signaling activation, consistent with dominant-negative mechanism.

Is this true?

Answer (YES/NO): NO